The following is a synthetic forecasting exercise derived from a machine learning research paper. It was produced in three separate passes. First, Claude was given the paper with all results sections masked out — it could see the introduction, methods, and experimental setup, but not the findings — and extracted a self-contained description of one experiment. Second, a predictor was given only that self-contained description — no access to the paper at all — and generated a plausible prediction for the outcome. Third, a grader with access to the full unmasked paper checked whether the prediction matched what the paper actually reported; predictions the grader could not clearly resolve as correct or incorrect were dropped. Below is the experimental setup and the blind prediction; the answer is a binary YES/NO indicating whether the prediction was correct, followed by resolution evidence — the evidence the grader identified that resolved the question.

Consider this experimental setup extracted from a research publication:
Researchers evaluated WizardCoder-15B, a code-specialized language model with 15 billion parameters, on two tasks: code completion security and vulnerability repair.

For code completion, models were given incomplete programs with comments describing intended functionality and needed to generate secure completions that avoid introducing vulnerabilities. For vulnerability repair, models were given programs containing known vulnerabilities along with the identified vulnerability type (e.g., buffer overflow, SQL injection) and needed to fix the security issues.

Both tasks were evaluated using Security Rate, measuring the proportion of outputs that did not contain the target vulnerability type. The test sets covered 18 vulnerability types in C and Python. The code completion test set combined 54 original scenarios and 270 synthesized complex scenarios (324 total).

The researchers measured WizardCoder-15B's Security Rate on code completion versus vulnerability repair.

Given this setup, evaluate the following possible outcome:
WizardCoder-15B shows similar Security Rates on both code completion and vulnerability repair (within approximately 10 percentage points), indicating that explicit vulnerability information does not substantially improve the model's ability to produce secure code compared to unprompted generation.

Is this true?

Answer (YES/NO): NO